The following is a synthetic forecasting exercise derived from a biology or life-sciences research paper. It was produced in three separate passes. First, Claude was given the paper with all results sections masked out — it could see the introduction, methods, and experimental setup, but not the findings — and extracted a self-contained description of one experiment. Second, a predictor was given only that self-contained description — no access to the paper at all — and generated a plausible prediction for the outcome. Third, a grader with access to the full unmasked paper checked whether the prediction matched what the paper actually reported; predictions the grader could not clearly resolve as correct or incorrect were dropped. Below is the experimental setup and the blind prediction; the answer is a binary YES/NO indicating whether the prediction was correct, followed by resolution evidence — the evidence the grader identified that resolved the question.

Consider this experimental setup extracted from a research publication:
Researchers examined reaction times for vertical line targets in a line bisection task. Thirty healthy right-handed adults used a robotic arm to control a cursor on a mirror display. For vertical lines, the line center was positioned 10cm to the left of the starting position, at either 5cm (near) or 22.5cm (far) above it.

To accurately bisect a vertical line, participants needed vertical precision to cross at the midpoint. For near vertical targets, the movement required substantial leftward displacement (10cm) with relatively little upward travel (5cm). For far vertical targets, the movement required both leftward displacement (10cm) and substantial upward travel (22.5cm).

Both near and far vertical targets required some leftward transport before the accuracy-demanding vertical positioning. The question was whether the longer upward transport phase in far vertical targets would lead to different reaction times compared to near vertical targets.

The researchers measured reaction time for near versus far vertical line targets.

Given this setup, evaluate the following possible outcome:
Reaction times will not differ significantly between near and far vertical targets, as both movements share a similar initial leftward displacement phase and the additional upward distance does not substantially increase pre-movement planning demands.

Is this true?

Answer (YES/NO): NO